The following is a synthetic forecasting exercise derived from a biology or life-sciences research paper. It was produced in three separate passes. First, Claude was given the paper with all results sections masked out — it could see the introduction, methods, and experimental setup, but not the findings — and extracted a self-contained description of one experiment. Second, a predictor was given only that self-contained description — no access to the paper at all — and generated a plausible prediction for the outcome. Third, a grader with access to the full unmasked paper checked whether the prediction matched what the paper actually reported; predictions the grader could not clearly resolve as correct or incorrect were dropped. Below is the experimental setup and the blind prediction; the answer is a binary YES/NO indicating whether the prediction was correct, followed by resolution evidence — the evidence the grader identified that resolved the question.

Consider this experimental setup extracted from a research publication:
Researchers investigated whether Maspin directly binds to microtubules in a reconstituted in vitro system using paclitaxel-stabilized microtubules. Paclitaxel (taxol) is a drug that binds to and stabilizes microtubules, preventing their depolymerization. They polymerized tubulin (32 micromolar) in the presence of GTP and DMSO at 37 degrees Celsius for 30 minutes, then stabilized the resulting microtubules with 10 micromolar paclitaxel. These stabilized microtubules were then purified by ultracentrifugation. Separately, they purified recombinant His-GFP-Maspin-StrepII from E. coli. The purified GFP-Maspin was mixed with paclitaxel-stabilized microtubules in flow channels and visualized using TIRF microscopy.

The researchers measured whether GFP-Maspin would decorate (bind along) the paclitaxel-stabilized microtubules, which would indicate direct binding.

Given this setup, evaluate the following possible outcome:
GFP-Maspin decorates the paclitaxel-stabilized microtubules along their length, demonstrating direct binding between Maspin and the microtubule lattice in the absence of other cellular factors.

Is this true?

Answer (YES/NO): YES